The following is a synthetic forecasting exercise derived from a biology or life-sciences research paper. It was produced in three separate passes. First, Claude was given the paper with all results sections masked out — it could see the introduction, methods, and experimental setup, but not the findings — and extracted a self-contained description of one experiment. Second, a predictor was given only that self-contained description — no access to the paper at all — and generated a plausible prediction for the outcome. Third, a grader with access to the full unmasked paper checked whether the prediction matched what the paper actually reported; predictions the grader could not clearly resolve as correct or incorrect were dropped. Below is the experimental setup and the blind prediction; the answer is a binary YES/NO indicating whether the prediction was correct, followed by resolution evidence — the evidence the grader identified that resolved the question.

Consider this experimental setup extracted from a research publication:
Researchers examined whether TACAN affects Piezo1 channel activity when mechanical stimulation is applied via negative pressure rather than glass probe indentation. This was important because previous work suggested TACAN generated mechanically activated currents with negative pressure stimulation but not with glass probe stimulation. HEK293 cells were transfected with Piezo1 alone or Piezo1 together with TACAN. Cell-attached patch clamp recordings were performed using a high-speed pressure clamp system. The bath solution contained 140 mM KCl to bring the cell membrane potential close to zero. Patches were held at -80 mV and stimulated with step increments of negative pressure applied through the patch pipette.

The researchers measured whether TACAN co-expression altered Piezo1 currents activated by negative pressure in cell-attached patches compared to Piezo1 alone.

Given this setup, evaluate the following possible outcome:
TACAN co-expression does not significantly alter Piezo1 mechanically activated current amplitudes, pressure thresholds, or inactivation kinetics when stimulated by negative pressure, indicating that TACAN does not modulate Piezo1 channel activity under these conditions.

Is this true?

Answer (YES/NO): YES